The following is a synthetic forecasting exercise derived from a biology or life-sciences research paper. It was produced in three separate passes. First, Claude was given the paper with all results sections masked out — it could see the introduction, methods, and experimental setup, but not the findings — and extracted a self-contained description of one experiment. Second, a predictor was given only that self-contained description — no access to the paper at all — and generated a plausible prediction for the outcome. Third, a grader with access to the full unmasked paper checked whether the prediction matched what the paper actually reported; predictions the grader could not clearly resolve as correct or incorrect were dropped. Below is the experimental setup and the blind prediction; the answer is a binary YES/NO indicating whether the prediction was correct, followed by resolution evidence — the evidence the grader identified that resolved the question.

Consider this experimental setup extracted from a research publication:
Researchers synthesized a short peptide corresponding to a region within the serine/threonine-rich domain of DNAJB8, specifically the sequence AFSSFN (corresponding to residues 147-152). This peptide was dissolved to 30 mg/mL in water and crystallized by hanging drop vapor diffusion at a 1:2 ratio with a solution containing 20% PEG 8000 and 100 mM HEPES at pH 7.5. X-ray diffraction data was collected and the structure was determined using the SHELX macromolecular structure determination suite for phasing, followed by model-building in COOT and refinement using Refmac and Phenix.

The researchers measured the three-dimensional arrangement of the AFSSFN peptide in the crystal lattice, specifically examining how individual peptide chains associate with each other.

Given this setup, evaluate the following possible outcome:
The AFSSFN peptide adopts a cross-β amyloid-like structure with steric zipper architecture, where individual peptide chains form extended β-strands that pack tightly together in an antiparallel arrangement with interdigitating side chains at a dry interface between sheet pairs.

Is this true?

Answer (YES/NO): YES